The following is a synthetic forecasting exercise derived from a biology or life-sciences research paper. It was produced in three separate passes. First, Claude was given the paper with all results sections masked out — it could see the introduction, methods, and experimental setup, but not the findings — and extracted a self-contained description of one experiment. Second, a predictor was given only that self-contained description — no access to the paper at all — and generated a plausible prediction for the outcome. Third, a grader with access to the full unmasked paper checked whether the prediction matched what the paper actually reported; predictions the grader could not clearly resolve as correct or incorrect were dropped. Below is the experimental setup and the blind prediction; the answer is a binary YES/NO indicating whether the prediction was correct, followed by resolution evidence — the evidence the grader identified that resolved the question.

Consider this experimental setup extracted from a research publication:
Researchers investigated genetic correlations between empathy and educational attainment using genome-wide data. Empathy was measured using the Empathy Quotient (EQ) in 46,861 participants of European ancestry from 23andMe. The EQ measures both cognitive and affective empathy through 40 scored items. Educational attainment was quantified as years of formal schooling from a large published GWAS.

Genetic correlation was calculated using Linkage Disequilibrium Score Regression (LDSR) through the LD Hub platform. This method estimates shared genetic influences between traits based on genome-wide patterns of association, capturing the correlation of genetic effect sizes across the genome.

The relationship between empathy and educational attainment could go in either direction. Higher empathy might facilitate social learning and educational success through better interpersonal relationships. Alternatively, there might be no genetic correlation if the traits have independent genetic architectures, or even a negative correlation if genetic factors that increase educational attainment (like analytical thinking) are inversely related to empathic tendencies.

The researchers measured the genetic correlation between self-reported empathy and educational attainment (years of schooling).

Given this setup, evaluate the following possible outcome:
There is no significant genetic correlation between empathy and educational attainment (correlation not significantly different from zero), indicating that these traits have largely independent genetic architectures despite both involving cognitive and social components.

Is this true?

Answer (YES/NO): YES